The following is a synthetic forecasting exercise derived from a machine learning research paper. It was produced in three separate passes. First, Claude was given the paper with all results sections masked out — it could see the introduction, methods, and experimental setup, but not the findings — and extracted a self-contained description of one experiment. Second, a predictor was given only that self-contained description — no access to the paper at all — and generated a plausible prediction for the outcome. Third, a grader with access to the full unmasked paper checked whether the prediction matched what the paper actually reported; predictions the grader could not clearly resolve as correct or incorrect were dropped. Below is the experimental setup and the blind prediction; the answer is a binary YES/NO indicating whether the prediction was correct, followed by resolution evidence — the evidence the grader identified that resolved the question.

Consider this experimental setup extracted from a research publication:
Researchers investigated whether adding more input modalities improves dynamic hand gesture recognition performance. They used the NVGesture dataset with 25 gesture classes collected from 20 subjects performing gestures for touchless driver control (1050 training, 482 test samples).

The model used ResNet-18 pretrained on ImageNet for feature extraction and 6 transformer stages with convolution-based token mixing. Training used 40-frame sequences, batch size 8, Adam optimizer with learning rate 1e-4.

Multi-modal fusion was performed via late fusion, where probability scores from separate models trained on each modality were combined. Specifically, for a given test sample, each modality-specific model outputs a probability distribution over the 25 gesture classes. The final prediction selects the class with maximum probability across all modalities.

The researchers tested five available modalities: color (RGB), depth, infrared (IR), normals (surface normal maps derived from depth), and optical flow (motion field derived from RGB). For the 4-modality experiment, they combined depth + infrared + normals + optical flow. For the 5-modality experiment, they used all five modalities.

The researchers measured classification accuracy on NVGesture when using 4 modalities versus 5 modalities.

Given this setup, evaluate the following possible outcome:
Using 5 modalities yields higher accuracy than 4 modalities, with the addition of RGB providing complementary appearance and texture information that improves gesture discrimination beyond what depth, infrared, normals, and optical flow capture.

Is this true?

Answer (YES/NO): NO